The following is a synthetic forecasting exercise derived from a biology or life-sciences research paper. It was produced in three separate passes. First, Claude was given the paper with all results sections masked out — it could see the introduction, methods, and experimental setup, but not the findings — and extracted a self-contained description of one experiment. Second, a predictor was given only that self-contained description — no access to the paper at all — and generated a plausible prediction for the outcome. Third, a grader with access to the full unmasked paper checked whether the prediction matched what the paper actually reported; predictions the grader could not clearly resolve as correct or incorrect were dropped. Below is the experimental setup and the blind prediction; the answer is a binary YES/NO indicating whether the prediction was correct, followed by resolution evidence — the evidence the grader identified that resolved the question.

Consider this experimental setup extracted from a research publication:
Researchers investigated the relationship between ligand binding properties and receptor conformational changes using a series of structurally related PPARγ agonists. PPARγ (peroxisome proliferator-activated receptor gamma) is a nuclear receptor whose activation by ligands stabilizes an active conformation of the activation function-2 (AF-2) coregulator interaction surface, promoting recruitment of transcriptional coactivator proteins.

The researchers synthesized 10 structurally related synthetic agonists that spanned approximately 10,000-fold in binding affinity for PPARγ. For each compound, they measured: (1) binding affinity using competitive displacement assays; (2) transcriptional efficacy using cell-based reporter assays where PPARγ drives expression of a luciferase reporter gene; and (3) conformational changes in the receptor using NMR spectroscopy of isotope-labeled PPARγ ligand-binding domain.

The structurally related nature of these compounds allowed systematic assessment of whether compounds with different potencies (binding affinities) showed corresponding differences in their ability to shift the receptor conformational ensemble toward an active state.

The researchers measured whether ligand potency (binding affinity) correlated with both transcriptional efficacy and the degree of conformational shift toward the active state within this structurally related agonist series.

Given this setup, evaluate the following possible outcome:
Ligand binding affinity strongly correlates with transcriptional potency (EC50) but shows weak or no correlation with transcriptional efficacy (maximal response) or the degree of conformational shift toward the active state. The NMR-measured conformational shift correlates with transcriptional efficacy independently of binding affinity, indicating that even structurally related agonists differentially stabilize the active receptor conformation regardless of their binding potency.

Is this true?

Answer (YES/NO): NO